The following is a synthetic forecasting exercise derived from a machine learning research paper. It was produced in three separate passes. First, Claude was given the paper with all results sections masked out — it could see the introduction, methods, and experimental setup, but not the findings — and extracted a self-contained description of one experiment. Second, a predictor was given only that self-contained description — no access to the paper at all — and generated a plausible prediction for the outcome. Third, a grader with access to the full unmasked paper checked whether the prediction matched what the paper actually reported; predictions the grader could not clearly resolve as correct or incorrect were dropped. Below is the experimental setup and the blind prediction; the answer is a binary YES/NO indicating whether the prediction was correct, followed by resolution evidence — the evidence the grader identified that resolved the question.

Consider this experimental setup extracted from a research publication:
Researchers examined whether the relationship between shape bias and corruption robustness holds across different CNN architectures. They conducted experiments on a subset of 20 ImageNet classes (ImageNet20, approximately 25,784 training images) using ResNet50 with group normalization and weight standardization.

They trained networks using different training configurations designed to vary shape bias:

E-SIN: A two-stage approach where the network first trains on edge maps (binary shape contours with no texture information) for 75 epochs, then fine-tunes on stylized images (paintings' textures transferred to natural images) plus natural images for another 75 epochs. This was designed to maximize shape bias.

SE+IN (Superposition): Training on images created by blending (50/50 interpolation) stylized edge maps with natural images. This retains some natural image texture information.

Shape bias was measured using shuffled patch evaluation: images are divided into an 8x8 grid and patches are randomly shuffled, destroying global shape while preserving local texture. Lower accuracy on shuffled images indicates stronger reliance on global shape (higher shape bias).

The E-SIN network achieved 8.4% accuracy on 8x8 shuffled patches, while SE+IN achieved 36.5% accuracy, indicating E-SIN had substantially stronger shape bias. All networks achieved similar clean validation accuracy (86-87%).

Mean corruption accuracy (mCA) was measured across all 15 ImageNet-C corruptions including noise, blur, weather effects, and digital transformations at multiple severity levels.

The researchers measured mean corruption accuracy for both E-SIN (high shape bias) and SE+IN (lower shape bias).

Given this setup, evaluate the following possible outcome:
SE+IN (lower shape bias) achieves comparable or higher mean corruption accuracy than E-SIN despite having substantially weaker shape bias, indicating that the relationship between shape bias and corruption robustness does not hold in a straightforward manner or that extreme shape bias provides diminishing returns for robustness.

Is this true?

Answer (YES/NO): YES